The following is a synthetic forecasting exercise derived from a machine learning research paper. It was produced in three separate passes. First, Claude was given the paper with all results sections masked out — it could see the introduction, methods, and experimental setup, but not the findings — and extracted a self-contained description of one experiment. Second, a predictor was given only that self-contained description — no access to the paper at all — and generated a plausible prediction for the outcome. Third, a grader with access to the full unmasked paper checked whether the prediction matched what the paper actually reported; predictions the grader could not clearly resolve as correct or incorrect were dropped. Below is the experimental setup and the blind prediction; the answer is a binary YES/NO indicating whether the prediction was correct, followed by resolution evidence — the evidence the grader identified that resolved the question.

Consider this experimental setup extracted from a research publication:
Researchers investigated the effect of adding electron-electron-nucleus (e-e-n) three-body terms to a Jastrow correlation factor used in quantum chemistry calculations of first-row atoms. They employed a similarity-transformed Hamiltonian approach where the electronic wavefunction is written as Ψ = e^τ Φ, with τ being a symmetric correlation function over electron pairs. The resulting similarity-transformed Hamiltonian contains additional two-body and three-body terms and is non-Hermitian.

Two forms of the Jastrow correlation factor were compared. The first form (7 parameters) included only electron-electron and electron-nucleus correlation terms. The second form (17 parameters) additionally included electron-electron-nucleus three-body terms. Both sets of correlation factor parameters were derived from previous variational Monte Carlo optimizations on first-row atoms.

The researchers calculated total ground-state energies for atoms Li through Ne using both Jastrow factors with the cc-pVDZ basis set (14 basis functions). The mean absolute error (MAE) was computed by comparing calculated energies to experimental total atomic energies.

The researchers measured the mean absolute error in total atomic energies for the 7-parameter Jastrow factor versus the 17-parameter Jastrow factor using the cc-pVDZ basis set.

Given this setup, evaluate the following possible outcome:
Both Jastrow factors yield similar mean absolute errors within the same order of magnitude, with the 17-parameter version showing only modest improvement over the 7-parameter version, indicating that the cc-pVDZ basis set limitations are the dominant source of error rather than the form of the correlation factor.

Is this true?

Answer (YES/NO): NO